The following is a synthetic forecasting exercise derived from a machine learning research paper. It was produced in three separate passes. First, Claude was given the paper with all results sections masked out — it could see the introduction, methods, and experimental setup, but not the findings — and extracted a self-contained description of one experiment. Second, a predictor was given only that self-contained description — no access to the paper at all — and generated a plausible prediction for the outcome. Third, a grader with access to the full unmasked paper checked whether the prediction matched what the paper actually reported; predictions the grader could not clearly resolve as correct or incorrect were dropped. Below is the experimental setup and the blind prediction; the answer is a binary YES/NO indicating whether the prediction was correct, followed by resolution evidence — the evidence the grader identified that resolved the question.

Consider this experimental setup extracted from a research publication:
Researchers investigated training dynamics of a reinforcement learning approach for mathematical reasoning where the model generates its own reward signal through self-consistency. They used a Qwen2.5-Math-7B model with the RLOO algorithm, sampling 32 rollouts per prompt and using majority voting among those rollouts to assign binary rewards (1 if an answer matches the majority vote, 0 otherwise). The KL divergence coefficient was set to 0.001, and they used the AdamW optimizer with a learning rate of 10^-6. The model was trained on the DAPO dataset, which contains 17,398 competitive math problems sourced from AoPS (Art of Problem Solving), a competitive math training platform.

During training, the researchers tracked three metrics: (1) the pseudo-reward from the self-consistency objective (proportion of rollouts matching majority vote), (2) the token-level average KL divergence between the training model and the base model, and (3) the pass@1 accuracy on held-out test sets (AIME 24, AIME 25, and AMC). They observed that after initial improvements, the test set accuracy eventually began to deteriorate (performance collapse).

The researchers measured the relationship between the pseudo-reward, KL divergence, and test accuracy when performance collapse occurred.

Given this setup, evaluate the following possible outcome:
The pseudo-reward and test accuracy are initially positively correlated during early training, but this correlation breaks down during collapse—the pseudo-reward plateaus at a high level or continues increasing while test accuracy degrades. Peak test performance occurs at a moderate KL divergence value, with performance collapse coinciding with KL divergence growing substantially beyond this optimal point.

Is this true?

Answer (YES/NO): YES